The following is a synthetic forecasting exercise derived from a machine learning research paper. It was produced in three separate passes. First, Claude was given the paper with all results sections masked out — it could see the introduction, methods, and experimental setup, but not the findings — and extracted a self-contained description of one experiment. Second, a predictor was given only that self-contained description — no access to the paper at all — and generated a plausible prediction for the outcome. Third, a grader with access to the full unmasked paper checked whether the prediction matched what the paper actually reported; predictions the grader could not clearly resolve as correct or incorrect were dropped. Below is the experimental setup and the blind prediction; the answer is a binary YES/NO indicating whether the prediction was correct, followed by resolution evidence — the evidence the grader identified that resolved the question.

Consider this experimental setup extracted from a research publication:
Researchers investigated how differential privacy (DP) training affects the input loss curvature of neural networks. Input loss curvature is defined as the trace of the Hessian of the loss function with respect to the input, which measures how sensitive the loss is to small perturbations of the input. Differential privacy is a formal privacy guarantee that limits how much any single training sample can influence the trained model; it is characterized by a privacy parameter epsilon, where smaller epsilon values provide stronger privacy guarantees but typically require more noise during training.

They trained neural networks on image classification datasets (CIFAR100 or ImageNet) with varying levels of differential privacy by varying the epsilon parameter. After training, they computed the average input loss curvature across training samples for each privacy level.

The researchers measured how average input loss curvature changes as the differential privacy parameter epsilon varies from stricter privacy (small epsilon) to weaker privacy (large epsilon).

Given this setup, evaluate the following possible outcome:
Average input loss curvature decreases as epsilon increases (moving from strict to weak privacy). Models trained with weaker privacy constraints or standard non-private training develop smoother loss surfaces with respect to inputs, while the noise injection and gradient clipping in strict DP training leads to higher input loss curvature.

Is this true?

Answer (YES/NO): NO